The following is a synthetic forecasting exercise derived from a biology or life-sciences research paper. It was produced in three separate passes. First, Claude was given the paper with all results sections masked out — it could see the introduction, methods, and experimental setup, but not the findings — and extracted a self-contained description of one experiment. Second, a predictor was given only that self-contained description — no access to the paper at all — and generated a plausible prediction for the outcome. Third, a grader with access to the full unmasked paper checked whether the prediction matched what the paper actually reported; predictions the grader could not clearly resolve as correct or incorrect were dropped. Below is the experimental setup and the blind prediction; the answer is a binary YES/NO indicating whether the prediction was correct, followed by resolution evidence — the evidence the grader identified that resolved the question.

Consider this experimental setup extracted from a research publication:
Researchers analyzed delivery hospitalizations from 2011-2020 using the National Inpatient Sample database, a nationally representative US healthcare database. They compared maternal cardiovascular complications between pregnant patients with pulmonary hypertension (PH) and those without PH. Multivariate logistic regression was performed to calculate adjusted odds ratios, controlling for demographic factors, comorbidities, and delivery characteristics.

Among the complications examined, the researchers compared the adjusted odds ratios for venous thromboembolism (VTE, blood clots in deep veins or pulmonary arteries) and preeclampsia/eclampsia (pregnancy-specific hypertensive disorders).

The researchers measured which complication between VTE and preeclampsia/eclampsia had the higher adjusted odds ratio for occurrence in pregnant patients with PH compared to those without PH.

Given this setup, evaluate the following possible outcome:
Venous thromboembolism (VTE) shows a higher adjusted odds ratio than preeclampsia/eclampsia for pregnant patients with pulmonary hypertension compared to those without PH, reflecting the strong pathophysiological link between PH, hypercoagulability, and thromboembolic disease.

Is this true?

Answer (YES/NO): YES